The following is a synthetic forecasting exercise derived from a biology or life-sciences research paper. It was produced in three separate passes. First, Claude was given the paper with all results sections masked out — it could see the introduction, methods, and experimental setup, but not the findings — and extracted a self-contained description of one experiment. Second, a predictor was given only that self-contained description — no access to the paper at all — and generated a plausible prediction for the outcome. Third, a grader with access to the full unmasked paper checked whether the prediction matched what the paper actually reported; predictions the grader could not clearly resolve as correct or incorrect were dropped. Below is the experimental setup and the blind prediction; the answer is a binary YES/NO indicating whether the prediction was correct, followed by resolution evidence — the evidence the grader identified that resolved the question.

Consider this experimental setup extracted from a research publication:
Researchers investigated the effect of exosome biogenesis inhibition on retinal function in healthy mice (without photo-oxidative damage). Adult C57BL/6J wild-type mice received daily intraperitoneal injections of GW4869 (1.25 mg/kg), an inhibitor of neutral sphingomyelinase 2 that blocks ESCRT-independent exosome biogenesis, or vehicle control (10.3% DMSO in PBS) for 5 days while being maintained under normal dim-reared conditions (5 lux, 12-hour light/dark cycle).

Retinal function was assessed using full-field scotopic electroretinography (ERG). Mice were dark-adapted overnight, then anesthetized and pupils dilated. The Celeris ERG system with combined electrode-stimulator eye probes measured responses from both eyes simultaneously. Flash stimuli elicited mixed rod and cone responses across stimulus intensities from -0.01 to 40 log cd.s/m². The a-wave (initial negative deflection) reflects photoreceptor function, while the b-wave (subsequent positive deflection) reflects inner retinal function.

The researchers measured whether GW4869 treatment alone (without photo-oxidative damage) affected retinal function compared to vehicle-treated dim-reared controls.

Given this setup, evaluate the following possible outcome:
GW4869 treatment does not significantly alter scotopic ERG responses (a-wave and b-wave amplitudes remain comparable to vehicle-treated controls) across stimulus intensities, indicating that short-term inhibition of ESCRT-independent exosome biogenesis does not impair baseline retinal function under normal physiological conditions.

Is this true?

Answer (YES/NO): NO